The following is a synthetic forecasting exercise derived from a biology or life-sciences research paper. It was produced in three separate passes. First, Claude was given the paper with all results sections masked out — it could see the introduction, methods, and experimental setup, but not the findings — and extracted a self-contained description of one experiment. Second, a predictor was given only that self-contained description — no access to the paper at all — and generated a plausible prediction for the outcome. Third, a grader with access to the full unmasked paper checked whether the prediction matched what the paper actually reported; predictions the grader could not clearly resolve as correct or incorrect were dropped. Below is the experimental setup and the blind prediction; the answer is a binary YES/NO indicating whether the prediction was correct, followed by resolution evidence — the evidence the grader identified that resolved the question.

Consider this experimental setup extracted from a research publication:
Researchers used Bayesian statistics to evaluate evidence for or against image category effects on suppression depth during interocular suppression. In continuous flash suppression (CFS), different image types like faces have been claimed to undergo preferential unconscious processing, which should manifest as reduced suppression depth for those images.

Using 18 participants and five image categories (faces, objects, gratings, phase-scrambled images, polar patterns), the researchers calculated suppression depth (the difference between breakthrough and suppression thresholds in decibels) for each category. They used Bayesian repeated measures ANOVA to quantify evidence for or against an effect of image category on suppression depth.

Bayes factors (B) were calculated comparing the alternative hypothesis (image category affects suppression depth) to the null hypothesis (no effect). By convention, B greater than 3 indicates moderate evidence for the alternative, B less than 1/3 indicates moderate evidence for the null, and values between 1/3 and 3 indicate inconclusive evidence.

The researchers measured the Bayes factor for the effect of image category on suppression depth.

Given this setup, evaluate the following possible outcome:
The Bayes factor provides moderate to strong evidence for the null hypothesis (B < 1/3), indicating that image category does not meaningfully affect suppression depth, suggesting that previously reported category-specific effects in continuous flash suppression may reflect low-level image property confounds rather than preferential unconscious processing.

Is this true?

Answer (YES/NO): YES